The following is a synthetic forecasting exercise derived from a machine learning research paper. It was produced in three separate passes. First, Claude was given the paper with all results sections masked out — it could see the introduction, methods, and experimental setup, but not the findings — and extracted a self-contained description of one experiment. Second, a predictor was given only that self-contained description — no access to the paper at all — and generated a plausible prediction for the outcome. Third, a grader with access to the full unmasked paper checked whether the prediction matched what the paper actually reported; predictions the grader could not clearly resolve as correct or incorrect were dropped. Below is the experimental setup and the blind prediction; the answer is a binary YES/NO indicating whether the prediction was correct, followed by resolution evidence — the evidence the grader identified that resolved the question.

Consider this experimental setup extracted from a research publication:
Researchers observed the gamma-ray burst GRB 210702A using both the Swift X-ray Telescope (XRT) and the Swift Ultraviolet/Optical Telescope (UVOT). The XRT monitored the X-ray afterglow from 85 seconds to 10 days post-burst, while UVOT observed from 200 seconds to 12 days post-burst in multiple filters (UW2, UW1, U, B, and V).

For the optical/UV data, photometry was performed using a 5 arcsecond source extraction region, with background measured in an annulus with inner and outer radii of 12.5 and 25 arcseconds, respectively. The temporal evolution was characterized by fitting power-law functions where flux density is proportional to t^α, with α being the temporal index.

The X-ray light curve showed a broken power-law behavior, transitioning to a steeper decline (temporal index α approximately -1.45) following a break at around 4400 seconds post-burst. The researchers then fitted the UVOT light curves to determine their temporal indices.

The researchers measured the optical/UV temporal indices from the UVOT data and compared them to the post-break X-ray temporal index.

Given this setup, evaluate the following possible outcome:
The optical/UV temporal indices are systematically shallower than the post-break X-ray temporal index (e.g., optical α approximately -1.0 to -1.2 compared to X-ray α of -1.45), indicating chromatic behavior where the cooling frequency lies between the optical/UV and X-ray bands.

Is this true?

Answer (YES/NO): NO